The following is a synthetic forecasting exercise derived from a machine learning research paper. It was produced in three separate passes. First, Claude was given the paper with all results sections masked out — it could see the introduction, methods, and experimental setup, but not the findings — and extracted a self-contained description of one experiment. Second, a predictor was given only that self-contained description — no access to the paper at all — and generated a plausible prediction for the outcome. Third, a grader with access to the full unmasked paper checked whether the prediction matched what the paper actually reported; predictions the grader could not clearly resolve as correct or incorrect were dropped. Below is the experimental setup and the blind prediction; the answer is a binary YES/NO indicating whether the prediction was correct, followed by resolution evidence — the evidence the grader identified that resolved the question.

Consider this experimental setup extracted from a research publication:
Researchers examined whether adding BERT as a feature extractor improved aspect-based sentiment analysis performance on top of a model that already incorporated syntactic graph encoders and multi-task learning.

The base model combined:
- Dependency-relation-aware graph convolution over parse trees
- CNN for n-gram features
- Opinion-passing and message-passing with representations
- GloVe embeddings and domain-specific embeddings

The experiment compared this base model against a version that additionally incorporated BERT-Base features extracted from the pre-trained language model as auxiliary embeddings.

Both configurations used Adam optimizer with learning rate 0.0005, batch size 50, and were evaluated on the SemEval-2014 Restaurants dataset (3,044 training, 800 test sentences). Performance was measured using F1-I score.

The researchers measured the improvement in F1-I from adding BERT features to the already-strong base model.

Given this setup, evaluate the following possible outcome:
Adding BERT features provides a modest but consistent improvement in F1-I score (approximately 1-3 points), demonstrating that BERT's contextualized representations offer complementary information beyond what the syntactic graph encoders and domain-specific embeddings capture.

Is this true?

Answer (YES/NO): YES